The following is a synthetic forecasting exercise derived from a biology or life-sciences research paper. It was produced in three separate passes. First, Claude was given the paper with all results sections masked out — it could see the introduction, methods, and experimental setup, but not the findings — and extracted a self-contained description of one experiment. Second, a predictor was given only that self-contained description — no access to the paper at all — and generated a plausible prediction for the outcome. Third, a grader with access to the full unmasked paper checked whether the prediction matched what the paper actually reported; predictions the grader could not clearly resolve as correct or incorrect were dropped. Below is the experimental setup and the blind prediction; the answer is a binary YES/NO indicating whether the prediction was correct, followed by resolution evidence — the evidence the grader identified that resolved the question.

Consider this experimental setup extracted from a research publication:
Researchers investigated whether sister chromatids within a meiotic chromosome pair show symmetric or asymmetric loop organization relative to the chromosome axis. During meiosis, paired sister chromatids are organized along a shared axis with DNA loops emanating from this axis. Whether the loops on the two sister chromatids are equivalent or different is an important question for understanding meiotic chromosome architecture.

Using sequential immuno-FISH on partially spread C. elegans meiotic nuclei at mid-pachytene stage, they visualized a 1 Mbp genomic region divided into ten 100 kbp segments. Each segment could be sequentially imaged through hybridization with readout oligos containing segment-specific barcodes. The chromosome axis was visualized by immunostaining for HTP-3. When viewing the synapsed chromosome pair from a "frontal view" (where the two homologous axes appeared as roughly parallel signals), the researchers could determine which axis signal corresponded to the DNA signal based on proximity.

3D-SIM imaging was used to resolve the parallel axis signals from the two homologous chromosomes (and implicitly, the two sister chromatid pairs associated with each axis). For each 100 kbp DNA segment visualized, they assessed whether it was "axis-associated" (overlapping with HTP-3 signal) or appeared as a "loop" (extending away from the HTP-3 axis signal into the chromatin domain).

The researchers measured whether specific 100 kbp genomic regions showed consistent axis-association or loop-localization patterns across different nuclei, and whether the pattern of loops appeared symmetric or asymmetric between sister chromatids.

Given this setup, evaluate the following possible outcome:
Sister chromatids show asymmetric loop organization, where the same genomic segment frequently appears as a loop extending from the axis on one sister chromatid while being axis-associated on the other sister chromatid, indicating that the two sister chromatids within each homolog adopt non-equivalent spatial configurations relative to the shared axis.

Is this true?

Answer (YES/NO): YES